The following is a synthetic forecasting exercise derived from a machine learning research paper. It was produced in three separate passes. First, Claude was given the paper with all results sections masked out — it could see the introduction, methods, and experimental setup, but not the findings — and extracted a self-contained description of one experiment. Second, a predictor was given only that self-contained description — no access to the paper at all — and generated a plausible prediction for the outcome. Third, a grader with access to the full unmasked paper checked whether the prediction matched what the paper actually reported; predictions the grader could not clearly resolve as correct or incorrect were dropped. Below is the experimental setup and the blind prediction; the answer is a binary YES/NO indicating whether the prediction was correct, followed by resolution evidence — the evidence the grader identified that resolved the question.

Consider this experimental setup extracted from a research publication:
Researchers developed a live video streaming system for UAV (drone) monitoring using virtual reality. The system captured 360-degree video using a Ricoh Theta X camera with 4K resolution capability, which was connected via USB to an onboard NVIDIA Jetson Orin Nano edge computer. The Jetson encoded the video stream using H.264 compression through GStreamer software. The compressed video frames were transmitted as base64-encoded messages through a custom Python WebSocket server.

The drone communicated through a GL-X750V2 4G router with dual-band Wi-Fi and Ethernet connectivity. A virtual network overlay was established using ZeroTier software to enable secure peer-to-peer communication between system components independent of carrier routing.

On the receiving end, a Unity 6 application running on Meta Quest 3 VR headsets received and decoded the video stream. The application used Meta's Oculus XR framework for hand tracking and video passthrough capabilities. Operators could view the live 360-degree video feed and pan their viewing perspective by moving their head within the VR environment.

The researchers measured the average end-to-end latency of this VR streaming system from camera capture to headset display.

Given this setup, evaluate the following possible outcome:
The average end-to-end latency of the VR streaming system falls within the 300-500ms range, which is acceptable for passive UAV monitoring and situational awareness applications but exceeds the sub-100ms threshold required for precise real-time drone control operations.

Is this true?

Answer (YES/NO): NO